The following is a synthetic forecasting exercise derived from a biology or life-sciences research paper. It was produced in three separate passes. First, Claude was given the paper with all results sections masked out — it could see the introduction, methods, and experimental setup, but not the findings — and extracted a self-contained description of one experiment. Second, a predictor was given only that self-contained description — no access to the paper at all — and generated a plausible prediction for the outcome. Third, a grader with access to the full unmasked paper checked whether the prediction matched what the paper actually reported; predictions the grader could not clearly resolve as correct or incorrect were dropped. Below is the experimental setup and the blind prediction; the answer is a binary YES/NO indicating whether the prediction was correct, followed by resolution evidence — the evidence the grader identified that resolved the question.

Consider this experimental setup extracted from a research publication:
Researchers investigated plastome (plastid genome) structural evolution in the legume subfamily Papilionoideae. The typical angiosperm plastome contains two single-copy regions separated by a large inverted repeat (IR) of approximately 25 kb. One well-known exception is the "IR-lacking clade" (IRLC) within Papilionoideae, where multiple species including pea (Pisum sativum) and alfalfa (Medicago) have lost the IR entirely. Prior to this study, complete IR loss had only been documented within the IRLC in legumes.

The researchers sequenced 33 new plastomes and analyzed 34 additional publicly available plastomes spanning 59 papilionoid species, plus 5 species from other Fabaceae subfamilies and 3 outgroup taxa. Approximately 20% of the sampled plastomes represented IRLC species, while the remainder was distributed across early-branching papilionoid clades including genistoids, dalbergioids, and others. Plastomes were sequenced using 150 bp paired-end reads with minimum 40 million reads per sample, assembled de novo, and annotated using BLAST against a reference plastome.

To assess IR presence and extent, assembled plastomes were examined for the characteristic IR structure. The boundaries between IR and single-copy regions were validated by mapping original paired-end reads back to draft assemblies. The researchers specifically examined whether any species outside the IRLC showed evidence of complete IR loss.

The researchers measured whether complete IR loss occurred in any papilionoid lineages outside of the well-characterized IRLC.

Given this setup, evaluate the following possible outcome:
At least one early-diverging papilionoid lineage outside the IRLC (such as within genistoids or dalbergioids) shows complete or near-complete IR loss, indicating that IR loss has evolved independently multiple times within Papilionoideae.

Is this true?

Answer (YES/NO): YES